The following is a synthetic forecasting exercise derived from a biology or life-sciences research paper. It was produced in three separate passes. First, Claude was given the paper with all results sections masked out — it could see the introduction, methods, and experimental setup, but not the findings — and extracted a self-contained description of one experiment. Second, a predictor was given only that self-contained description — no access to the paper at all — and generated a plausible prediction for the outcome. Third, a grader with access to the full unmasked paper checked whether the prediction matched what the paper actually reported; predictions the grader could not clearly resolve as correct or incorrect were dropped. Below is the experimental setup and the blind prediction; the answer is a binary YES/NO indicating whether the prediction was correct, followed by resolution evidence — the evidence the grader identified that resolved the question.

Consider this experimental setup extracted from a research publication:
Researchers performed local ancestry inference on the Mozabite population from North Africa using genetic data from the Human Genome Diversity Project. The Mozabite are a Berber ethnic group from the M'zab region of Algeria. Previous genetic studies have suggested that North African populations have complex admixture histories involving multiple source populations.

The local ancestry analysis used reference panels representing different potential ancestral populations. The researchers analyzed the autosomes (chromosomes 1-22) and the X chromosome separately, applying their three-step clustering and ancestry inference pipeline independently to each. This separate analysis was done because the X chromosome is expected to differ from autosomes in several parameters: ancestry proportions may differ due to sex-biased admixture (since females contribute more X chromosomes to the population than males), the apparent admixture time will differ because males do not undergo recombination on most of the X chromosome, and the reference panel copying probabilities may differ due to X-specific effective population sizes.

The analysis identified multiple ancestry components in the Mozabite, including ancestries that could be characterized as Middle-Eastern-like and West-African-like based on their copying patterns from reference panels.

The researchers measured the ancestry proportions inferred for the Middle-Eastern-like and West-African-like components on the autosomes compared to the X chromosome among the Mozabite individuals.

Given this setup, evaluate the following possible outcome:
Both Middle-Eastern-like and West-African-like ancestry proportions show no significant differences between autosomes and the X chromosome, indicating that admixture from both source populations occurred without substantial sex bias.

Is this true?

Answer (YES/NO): NO